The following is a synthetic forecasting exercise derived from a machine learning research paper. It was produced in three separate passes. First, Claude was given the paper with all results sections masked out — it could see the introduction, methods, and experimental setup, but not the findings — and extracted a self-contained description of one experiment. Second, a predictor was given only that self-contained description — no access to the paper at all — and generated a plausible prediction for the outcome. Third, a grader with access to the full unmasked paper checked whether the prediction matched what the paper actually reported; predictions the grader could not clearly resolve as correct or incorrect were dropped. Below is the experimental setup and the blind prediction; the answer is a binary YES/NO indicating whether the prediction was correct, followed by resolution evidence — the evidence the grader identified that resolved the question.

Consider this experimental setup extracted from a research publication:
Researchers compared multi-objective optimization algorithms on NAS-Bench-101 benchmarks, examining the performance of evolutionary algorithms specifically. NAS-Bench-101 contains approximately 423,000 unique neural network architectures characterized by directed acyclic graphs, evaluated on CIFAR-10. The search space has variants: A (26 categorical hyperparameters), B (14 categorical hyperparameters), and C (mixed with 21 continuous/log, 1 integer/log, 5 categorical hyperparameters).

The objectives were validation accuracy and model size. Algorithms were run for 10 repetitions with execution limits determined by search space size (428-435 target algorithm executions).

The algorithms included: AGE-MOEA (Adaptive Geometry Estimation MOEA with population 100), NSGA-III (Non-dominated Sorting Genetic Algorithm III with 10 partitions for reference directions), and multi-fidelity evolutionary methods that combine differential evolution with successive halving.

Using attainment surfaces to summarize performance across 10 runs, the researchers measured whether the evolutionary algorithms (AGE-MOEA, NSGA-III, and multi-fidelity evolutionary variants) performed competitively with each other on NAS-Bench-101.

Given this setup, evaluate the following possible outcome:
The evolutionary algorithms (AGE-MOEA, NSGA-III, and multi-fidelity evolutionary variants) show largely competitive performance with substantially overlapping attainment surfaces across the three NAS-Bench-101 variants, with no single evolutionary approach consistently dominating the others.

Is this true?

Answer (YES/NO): YES